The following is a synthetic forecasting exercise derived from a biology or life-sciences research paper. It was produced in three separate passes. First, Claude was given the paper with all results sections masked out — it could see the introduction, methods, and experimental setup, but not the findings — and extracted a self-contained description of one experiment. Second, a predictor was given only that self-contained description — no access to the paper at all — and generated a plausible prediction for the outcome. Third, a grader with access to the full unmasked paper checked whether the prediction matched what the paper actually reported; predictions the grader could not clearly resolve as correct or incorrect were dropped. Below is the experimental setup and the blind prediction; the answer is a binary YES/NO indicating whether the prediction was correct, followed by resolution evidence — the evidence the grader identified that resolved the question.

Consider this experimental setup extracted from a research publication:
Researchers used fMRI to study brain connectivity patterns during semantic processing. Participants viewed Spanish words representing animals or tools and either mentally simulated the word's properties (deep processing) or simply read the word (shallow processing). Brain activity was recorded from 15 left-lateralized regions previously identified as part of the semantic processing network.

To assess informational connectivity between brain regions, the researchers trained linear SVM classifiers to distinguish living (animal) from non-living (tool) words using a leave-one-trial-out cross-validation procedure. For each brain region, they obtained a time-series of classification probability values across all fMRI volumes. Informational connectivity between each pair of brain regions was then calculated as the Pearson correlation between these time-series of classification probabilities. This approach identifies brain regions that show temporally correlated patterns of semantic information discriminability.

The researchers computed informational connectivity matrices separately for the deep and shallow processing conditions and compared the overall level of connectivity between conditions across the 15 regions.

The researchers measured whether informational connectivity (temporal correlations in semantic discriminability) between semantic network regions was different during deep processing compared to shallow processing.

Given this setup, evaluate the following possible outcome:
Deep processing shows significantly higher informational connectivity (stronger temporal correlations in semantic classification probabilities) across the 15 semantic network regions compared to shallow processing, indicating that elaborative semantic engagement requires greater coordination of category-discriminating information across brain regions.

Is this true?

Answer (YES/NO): YES